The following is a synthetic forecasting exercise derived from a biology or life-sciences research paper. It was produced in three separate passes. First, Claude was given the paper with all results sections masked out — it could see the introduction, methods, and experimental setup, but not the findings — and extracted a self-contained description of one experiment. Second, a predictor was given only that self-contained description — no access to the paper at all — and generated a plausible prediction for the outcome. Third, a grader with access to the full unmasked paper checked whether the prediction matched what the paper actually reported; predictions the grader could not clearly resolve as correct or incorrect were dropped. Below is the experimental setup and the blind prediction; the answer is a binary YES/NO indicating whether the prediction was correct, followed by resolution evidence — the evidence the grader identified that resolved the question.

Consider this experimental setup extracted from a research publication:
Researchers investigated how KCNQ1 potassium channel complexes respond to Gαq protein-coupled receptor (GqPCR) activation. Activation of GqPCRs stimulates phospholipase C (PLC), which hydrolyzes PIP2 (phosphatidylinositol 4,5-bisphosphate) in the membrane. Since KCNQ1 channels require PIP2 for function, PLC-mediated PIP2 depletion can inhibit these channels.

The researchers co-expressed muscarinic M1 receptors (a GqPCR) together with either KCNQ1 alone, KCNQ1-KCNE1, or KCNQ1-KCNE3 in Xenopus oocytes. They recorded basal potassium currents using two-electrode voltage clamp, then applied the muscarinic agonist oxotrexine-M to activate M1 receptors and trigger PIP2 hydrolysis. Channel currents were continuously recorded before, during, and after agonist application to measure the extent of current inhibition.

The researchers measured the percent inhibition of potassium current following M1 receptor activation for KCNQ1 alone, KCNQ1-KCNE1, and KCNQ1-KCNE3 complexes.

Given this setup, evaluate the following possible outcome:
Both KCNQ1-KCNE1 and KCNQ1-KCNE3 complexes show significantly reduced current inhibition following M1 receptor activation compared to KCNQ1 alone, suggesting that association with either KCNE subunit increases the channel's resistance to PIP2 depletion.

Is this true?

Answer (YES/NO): YES